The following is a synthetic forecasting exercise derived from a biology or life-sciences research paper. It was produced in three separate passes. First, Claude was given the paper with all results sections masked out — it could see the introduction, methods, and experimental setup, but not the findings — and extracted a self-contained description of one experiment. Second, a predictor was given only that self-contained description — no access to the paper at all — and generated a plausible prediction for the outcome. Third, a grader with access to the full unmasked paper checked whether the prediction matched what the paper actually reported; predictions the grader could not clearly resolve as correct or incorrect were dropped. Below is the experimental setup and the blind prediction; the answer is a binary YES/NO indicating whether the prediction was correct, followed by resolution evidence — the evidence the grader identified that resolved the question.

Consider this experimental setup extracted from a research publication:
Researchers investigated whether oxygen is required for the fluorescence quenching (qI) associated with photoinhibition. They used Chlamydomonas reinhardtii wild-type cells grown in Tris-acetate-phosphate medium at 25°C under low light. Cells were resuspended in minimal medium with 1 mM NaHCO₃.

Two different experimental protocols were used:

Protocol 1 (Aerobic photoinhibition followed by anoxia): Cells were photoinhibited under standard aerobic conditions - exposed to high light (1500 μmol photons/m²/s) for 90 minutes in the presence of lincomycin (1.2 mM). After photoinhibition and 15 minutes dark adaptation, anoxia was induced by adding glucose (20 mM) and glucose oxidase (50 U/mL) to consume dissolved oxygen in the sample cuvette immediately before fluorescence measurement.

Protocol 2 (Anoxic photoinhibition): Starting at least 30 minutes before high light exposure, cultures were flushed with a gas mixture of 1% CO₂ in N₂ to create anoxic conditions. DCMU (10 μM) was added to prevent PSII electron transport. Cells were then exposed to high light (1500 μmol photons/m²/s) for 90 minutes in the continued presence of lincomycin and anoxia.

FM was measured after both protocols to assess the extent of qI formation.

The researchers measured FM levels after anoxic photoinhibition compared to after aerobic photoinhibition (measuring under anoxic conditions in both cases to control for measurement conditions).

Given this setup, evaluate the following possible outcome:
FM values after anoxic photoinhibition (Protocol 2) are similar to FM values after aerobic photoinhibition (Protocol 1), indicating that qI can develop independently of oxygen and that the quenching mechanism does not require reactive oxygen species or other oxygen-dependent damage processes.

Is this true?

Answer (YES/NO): NO